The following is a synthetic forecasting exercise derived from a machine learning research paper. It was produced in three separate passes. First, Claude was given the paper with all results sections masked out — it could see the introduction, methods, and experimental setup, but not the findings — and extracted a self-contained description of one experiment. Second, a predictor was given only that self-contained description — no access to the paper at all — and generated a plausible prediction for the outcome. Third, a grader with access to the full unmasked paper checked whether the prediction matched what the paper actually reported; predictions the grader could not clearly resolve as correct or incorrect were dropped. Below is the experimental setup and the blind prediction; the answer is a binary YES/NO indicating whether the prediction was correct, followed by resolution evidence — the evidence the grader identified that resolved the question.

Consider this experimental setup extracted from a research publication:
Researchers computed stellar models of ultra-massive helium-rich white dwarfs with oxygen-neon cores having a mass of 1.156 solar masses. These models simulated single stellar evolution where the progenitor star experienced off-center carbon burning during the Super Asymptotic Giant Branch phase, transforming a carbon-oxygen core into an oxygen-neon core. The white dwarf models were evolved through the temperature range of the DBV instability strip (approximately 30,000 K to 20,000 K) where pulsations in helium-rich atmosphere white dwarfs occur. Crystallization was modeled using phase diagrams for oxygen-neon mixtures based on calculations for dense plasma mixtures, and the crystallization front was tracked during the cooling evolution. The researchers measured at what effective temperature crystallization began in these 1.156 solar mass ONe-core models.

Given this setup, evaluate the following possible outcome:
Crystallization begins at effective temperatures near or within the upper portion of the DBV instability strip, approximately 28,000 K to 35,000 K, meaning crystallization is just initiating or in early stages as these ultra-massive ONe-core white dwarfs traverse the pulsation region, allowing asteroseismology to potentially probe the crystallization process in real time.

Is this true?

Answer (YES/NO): NO